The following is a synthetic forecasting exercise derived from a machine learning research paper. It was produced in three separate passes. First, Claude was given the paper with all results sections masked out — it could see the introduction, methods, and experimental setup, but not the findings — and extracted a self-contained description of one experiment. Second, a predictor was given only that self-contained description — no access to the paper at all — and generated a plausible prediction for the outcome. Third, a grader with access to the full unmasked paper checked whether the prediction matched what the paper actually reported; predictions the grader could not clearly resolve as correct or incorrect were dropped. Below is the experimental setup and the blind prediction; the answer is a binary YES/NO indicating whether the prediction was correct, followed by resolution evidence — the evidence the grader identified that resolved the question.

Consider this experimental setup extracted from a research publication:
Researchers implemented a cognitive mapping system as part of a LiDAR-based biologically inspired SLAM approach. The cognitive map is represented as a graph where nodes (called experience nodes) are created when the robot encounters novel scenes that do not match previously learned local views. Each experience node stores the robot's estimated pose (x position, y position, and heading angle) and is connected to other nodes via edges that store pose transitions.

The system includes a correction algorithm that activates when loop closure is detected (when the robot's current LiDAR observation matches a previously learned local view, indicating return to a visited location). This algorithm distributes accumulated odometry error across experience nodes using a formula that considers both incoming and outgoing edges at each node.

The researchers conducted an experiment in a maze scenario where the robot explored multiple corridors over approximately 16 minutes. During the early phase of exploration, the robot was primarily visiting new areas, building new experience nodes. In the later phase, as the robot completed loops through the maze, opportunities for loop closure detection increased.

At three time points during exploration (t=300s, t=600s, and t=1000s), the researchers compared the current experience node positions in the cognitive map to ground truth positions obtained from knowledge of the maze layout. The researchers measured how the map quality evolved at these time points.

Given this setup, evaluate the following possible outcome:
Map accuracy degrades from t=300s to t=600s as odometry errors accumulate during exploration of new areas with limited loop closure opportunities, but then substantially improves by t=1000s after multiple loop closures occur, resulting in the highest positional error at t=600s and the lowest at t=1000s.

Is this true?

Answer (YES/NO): NO